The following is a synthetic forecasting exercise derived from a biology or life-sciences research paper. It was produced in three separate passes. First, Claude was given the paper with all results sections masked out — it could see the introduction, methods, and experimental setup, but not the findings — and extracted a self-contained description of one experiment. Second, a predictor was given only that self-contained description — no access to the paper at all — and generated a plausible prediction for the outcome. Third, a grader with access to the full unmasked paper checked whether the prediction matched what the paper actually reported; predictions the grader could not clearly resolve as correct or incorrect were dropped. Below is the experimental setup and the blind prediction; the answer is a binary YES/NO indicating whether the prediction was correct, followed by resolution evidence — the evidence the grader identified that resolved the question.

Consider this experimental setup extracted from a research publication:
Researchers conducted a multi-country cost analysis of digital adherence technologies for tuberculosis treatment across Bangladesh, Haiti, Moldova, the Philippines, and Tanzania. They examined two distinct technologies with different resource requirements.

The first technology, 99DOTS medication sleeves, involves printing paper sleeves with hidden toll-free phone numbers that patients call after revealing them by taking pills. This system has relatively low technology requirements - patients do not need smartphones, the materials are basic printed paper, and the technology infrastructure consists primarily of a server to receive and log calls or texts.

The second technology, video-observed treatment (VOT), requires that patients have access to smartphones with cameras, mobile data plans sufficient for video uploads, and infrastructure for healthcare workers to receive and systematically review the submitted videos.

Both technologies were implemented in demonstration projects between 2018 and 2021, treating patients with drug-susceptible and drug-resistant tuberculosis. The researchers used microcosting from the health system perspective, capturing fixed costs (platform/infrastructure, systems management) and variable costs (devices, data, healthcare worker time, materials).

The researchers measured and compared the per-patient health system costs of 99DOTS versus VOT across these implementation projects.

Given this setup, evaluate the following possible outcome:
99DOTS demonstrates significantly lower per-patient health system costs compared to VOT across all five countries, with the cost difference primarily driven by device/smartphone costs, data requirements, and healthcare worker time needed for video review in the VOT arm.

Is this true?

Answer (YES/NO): NO